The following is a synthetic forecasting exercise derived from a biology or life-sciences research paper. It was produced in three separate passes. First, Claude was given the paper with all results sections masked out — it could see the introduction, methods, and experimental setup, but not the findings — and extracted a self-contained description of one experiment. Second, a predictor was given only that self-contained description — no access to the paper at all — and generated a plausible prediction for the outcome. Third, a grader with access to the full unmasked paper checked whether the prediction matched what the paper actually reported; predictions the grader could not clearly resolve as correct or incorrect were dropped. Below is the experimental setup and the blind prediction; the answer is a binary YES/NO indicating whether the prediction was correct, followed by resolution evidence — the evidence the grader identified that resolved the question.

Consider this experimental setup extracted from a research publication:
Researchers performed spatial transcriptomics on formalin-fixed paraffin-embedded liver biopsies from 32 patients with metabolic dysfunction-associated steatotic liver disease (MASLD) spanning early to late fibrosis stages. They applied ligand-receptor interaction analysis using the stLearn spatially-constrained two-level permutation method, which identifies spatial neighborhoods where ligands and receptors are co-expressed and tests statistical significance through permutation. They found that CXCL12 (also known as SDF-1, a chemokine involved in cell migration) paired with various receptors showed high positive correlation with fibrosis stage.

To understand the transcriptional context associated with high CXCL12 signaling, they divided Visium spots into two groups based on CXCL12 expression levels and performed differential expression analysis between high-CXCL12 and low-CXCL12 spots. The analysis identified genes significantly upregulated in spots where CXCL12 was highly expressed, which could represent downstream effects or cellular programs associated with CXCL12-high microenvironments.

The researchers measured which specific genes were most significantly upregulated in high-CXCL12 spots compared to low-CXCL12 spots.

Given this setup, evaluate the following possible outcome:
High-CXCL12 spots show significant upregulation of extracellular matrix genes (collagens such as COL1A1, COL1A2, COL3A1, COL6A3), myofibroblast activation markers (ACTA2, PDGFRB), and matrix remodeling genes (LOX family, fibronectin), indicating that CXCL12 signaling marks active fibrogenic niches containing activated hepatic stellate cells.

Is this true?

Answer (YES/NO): NO